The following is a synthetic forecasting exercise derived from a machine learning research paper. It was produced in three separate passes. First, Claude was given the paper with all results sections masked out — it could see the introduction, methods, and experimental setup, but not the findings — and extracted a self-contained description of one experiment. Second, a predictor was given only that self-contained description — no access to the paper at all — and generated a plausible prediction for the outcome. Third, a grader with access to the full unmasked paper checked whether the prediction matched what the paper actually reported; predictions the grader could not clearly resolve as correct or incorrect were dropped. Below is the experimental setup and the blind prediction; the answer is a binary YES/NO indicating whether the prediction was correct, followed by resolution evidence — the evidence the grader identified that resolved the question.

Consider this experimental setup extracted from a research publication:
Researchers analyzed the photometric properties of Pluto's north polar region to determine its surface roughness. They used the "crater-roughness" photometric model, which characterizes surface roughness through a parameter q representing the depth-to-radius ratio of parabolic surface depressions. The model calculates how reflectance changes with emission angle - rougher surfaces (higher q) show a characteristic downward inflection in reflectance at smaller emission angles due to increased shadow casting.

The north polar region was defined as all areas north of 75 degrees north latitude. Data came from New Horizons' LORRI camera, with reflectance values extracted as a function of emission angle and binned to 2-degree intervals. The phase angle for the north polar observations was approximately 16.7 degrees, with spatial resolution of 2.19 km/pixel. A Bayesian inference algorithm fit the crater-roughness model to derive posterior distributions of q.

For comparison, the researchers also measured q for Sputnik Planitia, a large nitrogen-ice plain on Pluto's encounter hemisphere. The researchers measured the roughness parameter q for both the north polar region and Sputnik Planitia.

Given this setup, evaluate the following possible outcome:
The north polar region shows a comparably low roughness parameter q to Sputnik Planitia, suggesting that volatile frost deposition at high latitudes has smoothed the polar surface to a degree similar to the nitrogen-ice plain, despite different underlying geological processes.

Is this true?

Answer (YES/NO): YES